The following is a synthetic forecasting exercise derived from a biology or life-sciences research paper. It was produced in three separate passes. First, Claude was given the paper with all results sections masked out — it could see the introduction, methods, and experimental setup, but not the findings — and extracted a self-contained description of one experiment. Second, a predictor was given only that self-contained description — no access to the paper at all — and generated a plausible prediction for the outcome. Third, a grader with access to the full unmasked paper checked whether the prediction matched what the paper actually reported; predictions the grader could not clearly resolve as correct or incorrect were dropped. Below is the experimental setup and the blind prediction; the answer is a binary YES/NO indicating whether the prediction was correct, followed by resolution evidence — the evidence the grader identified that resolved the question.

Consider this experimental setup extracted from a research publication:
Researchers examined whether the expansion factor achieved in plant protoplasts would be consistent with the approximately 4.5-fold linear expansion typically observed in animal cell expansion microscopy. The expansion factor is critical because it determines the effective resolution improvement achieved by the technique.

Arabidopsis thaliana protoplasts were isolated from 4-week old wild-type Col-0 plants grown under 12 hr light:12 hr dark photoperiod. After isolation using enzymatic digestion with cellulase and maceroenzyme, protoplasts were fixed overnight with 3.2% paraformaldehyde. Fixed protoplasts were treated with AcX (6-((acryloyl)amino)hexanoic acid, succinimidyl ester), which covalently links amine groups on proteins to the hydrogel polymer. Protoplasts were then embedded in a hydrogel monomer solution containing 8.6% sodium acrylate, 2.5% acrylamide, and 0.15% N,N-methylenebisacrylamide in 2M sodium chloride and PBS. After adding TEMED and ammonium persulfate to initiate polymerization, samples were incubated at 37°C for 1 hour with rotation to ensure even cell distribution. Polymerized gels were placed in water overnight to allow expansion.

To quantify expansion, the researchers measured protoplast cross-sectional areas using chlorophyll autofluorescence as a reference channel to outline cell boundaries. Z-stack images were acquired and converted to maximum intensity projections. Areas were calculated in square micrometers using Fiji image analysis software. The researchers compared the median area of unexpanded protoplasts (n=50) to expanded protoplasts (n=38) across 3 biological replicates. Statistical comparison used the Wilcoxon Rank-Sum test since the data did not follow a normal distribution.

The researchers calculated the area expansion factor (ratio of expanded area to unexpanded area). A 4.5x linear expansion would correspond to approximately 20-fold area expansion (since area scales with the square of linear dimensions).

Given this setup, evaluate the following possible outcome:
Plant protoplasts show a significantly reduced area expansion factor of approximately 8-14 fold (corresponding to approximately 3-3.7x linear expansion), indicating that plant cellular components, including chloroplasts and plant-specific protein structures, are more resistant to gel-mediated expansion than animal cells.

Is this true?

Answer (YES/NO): NO